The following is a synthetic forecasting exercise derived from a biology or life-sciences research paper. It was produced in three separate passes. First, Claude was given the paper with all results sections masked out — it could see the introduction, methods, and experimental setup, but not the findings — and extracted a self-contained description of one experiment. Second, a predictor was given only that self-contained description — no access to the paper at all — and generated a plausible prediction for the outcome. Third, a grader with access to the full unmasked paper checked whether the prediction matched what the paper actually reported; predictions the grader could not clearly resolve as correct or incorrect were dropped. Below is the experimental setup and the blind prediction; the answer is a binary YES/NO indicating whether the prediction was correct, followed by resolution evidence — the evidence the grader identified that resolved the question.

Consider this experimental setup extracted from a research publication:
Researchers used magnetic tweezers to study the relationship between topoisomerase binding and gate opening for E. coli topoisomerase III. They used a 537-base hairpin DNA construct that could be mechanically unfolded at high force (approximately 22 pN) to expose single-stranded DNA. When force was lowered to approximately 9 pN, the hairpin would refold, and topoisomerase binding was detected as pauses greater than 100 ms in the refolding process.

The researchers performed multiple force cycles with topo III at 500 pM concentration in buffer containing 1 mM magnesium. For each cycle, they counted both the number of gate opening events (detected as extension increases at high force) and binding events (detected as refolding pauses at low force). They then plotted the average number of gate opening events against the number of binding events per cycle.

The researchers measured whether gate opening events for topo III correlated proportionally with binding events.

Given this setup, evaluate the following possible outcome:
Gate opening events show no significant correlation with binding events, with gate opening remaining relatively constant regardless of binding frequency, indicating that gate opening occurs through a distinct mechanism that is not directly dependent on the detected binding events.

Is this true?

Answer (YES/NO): NO